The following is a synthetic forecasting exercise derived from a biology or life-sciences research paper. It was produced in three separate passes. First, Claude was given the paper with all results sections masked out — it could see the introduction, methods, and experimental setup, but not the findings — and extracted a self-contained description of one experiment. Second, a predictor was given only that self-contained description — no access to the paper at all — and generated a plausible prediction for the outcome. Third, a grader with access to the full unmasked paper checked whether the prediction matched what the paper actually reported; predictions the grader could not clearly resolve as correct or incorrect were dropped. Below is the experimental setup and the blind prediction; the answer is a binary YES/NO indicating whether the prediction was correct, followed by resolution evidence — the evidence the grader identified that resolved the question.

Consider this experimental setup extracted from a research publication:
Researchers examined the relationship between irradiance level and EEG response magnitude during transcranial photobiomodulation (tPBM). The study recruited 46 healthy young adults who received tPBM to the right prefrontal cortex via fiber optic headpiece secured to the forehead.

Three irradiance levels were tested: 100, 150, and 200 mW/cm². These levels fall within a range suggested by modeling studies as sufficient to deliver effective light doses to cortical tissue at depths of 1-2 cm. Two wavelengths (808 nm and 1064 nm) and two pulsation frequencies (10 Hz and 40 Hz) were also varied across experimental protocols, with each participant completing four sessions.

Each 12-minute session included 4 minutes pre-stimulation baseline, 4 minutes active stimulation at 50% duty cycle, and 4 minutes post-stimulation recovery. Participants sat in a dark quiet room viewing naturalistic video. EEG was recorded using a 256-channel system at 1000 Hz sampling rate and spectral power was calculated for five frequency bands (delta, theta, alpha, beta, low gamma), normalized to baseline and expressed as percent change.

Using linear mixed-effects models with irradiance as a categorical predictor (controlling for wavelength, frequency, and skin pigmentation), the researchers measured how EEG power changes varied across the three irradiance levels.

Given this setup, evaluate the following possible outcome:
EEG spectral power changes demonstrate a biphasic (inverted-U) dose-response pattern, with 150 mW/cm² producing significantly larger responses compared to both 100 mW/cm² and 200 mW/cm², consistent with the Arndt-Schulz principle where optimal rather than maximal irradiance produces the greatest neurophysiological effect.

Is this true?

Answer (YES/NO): NO